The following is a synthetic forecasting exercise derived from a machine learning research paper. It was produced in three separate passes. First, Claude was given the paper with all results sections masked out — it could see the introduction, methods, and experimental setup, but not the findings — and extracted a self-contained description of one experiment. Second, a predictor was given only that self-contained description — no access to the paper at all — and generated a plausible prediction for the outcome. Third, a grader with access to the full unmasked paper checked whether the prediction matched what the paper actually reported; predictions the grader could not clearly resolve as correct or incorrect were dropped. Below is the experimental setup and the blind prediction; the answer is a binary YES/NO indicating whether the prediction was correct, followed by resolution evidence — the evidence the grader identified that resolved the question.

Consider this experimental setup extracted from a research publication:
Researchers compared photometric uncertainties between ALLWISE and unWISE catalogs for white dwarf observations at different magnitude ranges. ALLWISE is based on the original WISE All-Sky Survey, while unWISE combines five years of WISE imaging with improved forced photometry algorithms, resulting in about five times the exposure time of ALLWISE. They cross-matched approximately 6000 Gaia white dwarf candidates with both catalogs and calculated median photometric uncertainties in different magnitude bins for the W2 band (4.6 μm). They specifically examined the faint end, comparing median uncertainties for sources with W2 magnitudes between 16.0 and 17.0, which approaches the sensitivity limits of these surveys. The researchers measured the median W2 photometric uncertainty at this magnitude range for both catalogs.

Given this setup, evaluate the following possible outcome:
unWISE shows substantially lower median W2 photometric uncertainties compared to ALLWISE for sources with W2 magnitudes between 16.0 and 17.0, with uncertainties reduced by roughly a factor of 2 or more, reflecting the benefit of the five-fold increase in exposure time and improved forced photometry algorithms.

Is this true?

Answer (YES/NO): NO